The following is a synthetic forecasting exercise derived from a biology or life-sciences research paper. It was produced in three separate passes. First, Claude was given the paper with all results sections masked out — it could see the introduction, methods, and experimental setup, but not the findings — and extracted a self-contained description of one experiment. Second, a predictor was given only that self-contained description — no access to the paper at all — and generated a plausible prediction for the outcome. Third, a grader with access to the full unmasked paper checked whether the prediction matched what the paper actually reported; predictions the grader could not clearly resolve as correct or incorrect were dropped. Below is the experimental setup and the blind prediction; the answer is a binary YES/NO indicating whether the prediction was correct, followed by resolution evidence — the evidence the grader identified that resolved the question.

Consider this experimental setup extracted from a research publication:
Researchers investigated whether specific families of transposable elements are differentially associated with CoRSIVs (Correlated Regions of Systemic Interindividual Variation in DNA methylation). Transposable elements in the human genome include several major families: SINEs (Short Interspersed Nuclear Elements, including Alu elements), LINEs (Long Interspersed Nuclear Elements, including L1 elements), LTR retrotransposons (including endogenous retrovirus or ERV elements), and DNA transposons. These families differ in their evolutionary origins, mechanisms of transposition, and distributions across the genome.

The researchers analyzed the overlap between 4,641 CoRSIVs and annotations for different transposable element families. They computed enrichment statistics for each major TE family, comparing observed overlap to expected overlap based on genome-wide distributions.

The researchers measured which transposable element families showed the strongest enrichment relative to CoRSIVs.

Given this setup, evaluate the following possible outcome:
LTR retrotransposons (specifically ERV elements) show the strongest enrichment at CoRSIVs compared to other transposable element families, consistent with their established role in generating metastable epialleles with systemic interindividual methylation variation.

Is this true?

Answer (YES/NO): NO